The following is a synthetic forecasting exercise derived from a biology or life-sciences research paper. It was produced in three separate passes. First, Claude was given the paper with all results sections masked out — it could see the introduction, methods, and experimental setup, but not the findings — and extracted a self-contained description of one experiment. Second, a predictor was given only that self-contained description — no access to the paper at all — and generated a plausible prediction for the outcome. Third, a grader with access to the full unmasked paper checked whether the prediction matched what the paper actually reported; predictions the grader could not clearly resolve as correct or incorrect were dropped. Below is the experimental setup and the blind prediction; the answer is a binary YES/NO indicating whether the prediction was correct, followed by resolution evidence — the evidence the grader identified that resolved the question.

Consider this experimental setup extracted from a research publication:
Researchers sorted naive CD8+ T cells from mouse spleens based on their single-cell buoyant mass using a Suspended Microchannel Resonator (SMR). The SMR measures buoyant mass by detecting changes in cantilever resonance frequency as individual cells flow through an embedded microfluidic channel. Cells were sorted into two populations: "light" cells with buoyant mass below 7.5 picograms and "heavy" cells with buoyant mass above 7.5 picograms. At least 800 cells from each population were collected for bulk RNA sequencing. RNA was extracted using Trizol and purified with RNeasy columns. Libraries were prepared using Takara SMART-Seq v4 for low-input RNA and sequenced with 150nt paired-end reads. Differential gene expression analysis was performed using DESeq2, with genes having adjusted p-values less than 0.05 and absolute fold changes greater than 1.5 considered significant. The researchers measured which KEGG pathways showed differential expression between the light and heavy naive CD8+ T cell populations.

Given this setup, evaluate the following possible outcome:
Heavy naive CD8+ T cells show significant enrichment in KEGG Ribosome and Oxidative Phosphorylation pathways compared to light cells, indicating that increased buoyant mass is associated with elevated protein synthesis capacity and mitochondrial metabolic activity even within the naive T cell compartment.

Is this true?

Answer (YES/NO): NO